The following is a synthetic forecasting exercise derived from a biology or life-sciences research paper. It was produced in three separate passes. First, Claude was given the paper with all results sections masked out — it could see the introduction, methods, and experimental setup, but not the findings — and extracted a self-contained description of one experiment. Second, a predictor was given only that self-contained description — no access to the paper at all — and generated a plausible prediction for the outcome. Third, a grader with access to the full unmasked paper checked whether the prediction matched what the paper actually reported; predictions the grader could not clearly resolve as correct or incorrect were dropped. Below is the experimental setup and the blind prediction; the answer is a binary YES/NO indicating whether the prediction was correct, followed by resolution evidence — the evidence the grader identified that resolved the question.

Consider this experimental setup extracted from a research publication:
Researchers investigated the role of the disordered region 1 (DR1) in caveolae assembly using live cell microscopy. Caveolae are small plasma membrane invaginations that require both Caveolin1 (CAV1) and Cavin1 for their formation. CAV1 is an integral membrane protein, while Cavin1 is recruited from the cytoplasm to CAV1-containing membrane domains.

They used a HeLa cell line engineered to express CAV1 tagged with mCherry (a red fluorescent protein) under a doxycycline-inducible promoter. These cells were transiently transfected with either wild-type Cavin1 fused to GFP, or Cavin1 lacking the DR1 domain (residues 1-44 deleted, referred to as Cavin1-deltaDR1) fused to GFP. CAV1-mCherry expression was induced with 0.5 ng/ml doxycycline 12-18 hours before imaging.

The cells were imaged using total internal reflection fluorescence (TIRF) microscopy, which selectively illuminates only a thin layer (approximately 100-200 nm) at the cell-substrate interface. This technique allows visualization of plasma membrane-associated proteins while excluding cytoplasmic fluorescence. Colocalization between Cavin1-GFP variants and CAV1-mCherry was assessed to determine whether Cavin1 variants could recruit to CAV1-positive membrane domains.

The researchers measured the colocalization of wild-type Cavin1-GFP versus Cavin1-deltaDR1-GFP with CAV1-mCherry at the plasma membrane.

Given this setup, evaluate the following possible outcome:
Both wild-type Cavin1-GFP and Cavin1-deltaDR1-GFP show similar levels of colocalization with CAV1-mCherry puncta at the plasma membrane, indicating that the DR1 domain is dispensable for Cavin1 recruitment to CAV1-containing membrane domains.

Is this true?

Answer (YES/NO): YES